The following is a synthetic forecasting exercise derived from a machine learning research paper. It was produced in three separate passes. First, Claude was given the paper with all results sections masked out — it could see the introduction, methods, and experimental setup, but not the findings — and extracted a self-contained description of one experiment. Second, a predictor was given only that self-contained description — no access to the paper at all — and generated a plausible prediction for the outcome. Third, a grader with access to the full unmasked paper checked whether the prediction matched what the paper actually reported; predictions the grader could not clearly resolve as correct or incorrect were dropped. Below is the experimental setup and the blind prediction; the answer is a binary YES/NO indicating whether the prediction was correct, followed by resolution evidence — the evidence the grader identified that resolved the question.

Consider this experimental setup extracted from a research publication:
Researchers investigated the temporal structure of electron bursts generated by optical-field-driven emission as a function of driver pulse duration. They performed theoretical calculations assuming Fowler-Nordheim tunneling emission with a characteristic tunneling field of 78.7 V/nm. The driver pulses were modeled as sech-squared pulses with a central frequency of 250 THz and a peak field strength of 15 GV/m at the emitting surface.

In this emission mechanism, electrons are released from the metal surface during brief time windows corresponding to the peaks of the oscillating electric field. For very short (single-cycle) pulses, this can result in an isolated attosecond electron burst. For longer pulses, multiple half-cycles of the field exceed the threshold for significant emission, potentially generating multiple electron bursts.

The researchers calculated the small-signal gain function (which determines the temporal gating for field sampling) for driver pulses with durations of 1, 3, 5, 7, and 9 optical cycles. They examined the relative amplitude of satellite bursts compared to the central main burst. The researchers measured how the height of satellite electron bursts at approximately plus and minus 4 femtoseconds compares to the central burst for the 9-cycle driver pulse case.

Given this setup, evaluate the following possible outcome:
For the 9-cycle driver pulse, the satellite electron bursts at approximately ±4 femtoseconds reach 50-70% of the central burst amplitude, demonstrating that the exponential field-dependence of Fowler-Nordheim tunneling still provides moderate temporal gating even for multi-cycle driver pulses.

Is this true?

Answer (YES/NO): NO